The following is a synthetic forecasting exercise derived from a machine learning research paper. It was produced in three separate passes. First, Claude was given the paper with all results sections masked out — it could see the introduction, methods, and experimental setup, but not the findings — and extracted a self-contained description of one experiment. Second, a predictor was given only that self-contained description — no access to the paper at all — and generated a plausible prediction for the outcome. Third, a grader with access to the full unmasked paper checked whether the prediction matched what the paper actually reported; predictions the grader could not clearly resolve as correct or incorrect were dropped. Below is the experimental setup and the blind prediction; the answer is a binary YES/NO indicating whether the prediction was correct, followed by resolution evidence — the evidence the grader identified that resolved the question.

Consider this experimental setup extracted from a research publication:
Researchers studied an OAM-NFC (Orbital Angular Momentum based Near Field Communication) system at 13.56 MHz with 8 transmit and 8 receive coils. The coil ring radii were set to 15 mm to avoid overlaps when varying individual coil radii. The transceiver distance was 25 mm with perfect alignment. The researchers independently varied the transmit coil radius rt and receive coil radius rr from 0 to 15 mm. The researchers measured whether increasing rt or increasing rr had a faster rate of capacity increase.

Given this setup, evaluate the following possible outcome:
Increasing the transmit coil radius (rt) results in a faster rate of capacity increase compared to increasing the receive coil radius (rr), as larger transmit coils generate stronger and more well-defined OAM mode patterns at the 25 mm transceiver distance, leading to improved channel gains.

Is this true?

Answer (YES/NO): NO